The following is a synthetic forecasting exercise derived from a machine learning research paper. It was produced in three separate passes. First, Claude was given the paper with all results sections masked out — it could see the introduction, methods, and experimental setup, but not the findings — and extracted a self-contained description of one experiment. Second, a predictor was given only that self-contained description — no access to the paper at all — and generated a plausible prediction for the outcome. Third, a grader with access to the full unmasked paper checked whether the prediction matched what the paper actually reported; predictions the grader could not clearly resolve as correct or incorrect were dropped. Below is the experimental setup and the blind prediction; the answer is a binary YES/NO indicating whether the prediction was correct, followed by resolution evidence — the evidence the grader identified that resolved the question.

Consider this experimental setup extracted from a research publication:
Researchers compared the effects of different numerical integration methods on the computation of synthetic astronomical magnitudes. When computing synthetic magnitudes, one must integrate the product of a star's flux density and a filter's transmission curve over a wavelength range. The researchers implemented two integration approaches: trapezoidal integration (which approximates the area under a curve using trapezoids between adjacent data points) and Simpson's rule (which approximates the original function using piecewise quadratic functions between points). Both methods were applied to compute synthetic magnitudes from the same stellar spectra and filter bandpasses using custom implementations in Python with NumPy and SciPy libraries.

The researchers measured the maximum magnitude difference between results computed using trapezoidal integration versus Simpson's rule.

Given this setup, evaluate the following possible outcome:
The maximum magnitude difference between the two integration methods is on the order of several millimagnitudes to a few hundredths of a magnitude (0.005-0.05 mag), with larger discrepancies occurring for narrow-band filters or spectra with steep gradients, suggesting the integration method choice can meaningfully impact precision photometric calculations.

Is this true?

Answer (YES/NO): YES